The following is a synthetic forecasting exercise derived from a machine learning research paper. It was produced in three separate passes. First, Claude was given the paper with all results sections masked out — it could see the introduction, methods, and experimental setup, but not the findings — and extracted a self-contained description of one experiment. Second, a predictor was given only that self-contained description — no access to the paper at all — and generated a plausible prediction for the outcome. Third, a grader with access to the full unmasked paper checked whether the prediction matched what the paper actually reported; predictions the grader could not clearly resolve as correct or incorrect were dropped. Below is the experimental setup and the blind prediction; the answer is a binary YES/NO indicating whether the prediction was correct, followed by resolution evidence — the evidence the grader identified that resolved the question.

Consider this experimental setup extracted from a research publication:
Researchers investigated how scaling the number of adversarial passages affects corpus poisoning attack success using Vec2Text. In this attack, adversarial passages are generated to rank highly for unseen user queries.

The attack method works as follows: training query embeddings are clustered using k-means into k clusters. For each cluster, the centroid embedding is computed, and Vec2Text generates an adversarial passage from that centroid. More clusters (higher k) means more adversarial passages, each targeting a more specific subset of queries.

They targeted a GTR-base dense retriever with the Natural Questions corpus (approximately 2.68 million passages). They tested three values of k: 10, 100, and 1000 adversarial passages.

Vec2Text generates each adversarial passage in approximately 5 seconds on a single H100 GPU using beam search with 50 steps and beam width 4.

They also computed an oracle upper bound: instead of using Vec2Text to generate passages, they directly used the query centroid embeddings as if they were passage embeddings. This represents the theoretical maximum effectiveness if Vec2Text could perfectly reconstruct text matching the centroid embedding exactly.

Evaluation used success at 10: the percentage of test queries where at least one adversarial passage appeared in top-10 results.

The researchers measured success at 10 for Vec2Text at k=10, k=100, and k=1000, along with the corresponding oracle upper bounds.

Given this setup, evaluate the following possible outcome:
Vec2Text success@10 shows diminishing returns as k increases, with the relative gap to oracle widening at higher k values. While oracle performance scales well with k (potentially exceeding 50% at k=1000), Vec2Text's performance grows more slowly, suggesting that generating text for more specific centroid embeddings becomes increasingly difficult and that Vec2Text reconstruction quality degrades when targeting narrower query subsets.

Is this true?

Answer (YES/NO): NO